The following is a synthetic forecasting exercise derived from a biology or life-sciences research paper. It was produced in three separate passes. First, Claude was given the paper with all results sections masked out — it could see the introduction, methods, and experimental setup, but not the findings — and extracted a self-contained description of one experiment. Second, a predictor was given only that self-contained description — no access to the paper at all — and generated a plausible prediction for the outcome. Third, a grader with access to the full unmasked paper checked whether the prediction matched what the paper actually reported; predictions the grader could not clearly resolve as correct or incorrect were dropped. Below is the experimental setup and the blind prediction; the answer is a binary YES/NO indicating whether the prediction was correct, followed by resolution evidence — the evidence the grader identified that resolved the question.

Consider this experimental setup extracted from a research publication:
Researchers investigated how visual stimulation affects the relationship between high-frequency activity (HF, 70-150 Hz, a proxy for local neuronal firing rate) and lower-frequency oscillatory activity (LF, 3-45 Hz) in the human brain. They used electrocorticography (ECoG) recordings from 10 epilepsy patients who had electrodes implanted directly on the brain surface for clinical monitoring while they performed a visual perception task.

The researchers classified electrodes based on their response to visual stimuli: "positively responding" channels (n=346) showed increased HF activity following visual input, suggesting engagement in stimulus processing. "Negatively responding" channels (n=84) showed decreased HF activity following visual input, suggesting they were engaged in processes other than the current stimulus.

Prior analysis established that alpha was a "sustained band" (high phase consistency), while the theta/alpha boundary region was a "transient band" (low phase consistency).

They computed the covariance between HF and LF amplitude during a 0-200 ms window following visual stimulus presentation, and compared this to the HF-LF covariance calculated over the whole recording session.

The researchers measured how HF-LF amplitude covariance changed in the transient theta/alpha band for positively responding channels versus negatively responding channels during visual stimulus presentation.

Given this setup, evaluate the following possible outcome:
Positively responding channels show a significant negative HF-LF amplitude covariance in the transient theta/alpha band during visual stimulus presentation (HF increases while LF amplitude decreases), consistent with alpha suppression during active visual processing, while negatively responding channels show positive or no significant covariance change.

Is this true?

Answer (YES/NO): NO